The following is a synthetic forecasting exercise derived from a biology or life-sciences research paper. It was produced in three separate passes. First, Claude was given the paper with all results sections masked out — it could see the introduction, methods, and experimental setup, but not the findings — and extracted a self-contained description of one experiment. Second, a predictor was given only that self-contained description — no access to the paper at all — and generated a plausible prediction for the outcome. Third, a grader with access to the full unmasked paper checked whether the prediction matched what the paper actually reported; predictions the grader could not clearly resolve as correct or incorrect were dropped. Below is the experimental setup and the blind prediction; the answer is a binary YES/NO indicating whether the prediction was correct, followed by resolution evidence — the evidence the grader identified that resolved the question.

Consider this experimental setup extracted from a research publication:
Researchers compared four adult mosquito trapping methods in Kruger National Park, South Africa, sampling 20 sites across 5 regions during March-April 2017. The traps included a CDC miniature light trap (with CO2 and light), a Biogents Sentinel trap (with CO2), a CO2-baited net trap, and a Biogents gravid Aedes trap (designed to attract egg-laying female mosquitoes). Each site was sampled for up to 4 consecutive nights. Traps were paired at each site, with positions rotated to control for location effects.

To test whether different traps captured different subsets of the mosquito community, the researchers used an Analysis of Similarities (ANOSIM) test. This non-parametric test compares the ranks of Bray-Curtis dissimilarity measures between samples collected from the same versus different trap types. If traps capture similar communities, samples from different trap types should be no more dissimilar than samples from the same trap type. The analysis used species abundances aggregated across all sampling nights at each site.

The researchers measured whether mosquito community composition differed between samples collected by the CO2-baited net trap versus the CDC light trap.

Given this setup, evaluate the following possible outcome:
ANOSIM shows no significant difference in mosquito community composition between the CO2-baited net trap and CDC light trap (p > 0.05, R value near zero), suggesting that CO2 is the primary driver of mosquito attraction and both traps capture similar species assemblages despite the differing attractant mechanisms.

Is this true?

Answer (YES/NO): YES